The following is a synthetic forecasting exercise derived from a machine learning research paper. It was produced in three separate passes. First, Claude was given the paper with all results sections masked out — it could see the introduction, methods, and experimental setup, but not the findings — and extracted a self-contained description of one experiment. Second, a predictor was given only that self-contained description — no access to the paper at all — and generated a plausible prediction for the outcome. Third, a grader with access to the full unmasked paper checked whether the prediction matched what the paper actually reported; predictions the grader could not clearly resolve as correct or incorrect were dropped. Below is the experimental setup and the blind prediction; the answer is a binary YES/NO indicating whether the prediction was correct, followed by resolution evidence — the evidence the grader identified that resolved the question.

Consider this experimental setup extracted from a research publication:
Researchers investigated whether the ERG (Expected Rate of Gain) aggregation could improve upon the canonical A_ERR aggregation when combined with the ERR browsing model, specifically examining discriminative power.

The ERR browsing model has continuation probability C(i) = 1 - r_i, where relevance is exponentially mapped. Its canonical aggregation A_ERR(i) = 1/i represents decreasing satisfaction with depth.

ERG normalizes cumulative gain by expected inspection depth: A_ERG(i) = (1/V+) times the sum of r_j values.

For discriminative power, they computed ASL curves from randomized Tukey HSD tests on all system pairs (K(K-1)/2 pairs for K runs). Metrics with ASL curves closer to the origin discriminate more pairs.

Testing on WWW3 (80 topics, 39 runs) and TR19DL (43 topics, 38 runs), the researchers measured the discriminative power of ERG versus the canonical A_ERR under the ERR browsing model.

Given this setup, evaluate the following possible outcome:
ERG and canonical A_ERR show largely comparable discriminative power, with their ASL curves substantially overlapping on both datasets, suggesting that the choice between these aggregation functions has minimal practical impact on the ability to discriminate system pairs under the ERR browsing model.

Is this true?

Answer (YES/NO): NO